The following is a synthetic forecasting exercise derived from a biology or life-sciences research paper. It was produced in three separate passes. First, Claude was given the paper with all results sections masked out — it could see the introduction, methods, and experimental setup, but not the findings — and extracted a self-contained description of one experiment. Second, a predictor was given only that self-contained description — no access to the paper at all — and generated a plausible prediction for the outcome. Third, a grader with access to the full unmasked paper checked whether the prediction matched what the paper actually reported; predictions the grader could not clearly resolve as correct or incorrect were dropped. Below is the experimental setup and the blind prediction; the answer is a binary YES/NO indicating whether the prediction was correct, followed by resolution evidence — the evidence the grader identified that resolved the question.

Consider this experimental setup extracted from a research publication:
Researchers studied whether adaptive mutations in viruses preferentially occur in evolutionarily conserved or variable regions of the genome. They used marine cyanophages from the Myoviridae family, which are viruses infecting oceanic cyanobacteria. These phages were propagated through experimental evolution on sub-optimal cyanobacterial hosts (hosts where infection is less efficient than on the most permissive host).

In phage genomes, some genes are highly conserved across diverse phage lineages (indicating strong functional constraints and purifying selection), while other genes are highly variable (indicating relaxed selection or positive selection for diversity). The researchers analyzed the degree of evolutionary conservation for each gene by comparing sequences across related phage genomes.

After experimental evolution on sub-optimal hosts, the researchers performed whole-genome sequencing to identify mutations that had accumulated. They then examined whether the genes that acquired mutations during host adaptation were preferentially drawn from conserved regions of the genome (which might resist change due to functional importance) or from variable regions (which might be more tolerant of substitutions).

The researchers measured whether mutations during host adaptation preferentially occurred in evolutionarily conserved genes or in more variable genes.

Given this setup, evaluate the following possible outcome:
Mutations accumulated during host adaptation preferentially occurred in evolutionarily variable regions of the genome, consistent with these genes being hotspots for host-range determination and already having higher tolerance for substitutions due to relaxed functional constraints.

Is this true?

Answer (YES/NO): NO